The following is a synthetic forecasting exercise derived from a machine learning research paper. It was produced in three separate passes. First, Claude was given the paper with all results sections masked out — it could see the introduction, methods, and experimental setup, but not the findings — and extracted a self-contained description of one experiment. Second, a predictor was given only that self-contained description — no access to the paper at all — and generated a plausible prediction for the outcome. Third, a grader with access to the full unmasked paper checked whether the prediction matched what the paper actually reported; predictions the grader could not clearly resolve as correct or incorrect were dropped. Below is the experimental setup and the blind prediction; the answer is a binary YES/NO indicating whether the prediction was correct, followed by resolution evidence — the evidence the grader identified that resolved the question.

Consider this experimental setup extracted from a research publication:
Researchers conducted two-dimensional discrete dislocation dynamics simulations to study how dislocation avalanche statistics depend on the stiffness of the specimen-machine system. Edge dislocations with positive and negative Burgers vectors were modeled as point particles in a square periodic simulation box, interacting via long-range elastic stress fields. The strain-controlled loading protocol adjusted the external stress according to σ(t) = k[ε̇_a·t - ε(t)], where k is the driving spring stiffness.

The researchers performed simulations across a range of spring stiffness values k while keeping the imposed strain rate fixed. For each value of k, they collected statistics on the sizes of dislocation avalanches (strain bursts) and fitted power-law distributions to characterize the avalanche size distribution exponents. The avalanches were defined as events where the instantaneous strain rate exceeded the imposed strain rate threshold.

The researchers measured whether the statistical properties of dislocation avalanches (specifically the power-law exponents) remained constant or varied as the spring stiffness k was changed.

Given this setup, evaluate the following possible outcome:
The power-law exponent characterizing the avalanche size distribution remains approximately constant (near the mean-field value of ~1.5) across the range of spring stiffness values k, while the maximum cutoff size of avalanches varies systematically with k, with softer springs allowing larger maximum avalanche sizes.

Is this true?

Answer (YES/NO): NO